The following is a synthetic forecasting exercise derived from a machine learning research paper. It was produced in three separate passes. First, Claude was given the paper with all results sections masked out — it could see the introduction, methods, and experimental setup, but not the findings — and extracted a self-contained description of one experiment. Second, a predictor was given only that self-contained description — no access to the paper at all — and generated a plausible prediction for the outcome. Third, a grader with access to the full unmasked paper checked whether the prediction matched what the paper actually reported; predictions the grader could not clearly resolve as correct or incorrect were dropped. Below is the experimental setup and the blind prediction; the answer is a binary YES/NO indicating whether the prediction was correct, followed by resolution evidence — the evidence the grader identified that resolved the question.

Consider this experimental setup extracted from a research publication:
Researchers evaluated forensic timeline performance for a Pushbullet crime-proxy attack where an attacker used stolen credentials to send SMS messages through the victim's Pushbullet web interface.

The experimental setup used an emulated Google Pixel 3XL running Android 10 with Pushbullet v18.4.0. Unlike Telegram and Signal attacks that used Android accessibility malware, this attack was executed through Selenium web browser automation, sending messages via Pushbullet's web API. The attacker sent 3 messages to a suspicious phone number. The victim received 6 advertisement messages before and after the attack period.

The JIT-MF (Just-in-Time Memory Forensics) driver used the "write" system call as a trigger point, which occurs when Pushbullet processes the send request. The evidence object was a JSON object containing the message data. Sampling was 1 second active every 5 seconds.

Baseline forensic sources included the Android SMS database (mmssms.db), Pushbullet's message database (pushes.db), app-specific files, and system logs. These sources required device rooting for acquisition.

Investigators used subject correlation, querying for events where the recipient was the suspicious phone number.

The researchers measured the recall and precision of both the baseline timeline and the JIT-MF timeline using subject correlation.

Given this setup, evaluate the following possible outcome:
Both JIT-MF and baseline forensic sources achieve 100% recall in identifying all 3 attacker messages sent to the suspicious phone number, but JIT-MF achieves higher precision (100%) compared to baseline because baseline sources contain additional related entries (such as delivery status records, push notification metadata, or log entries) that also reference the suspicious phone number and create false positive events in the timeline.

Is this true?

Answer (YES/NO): NO